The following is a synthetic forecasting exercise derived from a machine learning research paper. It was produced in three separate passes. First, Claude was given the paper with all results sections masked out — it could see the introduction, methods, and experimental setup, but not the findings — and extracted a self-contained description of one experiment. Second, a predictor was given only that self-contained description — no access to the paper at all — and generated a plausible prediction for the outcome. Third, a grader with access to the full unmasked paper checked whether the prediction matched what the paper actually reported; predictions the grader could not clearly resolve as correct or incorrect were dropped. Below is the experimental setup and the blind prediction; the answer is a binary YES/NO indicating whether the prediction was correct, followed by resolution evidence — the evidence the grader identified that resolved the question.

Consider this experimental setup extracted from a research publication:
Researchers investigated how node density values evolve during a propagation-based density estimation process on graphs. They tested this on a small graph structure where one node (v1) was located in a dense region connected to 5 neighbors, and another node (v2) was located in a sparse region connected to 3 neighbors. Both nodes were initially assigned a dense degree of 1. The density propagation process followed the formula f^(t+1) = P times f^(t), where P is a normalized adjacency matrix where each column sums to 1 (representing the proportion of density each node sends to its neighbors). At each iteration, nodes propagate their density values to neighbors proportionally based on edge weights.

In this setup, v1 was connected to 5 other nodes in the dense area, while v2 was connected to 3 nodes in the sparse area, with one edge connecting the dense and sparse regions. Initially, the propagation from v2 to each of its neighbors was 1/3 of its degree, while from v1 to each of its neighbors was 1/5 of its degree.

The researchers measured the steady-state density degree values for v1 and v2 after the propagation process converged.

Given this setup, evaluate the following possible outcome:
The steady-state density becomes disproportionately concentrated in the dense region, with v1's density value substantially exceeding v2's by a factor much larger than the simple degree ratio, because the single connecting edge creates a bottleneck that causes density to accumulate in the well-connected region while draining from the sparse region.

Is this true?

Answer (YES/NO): NO